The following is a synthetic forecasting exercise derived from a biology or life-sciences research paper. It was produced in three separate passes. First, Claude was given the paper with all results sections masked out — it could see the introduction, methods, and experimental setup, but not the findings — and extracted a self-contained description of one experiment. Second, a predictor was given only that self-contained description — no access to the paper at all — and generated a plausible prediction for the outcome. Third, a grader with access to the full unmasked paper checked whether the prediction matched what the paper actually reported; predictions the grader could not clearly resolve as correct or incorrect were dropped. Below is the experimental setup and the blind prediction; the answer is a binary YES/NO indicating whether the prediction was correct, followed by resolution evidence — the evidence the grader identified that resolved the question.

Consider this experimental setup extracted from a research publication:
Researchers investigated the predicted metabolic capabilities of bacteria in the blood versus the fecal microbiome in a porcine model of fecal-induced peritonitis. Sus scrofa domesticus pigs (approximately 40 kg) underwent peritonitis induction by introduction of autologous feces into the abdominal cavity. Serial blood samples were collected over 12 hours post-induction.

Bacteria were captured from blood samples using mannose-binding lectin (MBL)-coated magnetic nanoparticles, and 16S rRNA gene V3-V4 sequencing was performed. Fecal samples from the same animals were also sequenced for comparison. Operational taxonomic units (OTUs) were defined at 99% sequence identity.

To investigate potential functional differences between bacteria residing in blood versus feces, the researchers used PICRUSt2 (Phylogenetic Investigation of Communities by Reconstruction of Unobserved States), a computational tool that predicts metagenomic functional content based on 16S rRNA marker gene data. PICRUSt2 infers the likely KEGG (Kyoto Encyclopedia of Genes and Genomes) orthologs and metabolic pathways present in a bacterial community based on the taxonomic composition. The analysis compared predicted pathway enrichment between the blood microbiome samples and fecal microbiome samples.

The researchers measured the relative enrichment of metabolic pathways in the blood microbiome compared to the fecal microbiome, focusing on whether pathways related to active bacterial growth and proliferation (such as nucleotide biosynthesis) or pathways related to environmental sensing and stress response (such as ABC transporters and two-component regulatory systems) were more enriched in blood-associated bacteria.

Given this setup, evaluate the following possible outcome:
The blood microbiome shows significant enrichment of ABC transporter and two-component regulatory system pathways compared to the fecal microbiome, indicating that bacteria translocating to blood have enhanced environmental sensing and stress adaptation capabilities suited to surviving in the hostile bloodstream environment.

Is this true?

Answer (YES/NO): YES